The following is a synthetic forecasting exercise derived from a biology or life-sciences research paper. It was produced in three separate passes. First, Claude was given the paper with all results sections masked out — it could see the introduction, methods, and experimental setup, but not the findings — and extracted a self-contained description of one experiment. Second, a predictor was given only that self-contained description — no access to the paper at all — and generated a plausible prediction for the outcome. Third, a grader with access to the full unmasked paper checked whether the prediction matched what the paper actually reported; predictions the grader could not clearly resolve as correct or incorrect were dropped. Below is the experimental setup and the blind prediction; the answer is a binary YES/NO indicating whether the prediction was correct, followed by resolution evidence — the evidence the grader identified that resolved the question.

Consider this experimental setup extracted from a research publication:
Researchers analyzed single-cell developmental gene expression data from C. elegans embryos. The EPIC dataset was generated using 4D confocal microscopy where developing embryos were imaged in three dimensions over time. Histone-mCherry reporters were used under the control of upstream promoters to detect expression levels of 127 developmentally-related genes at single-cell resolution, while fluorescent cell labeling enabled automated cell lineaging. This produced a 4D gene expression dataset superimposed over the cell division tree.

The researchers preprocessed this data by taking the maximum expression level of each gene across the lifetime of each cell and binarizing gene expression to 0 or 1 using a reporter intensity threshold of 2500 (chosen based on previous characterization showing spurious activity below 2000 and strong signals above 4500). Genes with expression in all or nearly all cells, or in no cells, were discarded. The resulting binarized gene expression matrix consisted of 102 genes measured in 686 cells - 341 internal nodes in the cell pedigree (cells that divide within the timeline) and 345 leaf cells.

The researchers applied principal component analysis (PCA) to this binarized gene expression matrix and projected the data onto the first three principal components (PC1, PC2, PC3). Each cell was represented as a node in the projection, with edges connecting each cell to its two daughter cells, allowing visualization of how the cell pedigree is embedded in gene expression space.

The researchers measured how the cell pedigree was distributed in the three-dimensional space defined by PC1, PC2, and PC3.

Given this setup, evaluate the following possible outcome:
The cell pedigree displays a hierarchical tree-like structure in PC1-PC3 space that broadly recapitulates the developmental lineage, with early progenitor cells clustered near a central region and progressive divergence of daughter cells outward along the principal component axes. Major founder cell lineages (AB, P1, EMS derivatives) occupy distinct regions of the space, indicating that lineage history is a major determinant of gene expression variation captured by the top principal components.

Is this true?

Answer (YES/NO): NO